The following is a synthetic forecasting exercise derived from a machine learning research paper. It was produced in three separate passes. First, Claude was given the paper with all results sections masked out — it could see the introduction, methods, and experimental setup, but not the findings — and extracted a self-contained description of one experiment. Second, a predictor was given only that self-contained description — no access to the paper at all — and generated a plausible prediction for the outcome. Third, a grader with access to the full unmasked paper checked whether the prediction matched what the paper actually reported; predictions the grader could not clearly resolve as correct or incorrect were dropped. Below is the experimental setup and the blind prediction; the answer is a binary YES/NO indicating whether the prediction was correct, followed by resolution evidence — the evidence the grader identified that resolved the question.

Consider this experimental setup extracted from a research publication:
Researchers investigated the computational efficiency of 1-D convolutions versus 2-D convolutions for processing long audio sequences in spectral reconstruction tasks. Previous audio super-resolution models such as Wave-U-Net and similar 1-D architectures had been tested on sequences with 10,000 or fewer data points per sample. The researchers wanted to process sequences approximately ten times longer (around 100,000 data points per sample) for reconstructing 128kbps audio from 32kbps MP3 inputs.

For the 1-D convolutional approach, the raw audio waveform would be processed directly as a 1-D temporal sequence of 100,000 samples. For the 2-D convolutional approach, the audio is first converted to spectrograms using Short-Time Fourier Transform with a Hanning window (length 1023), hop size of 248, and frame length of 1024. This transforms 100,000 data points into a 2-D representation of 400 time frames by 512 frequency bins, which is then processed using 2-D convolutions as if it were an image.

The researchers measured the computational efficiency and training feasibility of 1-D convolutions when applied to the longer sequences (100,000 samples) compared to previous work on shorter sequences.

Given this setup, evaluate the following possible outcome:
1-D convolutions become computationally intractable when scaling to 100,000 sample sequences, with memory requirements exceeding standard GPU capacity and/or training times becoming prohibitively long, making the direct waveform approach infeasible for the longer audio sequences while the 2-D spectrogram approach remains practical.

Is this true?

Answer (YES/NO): YES